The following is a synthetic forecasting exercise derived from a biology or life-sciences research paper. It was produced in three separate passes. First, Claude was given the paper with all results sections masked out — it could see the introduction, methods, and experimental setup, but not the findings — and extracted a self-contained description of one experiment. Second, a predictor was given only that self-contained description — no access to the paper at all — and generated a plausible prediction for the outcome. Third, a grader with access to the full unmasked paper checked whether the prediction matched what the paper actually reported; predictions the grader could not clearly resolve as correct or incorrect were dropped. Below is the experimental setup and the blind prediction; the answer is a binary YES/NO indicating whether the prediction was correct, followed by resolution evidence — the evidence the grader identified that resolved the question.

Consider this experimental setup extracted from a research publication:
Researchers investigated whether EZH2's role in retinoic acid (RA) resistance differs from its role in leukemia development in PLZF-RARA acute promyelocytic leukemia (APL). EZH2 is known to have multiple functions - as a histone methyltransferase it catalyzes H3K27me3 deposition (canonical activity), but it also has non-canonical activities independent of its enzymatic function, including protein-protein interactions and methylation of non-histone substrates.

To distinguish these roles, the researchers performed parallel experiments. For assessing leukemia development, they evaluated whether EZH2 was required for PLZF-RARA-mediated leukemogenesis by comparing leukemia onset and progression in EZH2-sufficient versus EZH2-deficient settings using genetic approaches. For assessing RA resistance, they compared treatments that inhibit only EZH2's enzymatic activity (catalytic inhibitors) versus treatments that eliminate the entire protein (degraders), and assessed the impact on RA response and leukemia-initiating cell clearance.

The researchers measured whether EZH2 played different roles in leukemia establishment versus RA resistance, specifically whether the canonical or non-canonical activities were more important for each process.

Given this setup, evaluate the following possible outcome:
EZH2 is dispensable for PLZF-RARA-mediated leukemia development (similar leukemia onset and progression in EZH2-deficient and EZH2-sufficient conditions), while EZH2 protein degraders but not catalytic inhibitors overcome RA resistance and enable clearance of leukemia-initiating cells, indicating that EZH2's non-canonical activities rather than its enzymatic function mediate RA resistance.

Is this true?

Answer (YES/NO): NO